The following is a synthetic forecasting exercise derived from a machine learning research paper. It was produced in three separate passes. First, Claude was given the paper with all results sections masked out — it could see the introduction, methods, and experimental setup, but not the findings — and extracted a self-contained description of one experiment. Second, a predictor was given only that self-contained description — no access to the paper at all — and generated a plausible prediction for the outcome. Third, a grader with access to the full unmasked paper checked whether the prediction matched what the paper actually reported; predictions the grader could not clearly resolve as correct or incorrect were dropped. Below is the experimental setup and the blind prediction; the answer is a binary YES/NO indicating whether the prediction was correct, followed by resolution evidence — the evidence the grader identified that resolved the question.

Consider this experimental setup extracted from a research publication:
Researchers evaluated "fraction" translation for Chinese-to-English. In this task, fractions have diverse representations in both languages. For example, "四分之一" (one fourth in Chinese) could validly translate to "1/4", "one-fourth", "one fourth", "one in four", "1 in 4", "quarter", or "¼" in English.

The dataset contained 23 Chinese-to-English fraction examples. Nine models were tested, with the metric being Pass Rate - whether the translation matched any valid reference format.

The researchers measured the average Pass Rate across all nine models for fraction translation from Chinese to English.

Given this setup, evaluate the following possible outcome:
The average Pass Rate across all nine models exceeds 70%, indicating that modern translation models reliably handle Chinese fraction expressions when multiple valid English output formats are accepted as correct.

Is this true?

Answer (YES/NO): YES